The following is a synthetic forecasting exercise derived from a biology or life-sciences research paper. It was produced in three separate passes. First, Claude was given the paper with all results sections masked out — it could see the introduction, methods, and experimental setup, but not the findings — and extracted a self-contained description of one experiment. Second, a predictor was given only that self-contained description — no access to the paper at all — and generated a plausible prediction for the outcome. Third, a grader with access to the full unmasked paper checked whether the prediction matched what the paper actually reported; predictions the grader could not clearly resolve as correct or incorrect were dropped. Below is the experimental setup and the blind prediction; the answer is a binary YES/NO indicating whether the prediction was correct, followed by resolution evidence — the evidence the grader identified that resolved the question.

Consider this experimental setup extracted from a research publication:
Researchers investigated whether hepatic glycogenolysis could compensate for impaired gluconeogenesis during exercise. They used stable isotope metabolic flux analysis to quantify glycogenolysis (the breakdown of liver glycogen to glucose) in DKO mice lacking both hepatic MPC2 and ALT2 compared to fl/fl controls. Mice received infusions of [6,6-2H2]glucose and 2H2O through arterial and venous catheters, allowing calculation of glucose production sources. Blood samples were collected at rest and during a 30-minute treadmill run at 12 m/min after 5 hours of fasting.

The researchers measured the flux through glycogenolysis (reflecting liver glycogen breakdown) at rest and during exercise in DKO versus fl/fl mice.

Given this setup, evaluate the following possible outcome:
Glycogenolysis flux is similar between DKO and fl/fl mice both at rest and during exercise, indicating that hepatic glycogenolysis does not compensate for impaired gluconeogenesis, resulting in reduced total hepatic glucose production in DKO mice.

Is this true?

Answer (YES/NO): NO